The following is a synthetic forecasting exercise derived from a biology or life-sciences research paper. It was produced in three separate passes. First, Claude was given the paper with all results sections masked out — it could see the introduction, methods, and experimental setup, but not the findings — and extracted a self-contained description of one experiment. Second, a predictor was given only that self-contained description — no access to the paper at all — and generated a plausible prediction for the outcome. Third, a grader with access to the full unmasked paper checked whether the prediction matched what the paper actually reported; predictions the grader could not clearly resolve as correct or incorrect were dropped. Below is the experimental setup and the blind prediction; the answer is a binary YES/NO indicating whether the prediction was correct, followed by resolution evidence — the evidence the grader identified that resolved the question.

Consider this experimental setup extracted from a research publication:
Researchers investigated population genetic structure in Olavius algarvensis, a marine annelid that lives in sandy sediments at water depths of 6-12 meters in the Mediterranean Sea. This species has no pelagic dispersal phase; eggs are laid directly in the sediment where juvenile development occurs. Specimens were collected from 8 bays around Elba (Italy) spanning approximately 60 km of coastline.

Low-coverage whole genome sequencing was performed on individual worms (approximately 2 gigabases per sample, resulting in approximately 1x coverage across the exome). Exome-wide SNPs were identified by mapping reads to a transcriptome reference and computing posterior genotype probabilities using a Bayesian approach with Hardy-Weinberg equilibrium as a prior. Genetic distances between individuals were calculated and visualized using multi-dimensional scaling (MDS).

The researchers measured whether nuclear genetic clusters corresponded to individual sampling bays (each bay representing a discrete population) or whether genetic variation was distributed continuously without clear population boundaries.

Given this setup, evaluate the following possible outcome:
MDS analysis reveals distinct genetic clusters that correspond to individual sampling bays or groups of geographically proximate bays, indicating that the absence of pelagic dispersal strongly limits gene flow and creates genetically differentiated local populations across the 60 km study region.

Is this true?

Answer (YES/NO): YES